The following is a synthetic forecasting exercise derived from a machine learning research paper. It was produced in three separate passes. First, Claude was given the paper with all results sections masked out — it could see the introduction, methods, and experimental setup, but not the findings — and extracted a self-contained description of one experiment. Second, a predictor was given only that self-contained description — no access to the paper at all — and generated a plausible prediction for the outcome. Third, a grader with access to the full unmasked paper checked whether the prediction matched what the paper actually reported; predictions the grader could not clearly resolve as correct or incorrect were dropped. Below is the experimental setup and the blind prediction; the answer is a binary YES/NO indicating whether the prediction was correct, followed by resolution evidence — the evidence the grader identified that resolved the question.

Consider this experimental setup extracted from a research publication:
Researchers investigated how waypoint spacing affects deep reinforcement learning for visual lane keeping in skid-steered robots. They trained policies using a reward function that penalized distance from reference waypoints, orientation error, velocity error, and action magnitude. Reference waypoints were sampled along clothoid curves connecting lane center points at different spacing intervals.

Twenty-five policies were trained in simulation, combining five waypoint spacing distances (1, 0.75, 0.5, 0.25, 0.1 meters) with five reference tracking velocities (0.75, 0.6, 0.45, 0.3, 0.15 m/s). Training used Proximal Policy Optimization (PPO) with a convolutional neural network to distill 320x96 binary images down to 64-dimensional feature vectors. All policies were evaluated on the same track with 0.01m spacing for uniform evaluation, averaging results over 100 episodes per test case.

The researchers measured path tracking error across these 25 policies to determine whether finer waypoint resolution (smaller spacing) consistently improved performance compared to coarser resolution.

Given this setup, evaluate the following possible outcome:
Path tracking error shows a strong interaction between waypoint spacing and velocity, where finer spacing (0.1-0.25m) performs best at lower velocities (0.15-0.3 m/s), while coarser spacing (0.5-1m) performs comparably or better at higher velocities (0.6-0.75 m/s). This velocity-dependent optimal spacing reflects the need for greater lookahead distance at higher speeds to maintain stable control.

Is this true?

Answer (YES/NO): NO